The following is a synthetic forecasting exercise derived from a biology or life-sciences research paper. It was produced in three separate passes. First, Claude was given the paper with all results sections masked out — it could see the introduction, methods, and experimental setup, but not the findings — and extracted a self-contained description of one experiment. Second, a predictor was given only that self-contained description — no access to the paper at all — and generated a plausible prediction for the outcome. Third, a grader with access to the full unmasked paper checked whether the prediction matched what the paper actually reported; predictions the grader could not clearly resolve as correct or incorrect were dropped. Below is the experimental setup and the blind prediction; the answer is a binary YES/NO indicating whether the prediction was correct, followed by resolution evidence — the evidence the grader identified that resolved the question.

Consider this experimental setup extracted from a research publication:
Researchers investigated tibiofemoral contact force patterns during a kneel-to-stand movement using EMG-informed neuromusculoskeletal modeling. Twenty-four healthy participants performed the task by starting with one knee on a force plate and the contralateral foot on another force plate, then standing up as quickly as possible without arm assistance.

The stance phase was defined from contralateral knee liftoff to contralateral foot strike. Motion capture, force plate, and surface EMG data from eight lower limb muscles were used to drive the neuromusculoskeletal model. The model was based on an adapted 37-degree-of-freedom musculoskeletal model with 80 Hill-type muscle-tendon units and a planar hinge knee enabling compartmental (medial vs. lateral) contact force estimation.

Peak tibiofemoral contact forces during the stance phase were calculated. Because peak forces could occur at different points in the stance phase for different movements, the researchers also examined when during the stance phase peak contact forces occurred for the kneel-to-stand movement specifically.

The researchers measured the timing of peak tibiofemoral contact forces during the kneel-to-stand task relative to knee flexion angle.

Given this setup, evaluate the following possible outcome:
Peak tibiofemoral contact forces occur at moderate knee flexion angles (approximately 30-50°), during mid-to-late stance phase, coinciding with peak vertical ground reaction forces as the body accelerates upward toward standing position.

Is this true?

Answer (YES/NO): NO